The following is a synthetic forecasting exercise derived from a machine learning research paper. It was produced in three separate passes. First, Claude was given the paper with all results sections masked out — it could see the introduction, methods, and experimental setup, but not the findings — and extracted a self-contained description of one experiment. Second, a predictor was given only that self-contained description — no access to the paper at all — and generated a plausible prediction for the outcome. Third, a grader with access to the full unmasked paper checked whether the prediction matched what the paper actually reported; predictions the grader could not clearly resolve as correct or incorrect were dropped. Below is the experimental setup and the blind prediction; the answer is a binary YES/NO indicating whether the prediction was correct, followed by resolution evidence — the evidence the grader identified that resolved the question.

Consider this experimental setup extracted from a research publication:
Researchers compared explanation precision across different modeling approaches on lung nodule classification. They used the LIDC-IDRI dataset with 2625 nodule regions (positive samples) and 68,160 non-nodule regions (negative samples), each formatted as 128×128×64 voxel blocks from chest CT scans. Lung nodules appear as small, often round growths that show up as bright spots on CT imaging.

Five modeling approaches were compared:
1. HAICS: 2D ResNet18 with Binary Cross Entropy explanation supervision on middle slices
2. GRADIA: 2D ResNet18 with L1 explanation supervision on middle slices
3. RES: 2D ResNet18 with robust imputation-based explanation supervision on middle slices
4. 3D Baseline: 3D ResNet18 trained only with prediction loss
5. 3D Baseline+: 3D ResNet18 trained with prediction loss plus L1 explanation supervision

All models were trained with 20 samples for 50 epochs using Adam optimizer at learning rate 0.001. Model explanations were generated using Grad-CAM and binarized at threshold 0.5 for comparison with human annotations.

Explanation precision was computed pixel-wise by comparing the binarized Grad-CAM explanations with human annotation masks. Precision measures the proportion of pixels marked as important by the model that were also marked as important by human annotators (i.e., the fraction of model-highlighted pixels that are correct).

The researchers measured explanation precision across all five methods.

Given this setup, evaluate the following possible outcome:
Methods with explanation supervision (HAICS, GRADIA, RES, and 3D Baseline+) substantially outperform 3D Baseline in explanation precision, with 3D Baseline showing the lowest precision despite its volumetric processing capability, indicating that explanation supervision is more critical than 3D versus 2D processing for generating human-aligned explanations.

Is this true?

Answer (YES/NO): NO